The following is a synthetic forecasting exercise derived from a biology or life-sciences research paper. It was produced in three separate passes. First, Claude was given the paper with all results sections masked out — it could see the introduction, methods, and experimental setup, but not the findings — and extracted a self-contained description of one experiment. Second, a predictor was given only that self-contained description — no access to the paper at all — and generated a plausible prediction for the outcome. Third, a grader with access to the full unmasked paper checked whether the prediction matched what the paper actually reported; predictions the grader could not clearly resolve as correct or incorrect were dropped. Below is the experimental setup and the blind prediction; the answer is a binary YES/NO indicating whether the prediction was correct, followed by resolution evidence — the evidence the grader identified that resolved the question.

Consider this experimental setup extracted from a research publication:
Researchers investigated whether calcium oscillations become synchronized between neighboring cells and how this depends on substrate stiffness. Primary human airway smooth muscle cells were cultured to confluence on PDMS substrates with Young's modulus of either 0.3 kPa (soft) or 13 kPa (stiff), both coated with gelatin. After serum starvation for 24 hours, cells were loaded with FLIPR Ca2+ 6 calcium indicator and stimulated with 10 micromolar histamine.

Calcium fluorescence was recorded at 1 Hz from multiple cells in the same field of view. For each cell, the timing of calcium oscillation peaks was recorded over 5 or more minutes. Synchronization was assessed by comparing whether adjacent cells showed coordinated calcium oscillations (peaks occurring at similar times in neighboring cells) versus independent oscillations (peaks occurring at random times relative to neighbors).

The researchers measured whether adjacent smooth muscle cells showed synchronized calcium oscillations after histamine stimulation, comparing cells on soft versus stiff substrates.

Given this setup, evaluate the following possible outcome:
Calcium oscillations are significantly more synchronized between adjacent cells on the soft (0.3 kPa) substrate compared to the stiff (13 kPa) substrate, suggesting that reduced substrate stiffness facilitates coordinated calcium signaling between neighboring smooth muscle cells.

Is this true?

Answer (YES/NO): NO